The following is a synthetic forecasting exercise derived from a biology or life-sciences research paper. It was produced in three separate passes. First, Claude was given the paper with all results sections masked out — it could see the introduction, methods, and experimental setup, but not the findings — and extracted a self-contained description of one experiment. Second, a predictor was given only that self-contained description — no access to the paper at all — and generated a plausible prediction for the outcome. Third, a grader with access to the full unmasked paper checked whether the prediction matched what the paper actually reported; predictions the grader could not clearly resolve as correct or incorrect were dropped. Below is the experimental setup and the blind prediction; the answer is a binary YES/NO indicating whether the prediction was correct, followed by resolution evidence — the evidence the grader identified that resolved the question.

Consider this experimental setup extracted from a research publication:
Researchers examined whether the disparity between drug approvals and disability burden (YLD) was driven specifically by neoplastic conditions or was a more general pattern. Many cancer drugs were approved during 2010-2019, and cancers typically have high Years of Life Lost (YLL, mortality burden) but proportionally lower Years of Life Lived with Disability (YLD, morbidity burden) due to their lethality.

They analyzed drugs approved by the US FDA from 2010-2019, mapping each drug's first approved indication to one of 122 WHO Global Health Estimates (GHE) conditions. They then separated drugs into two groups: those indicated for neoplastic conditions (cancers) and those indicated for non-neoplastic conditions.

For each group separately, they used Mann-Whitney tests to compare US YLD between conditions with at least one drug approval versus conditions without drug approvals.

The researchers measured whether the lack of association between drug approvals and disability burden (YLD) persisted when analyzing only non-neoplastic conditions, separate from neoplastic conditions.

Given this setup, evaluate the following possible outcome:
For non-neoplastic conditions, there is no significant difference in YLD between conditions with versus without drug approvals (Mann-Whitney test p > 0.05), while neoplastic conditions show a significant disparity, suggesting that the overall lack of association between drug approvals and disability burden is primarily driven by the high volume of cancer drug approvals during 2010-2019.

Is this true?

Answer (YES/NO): NO